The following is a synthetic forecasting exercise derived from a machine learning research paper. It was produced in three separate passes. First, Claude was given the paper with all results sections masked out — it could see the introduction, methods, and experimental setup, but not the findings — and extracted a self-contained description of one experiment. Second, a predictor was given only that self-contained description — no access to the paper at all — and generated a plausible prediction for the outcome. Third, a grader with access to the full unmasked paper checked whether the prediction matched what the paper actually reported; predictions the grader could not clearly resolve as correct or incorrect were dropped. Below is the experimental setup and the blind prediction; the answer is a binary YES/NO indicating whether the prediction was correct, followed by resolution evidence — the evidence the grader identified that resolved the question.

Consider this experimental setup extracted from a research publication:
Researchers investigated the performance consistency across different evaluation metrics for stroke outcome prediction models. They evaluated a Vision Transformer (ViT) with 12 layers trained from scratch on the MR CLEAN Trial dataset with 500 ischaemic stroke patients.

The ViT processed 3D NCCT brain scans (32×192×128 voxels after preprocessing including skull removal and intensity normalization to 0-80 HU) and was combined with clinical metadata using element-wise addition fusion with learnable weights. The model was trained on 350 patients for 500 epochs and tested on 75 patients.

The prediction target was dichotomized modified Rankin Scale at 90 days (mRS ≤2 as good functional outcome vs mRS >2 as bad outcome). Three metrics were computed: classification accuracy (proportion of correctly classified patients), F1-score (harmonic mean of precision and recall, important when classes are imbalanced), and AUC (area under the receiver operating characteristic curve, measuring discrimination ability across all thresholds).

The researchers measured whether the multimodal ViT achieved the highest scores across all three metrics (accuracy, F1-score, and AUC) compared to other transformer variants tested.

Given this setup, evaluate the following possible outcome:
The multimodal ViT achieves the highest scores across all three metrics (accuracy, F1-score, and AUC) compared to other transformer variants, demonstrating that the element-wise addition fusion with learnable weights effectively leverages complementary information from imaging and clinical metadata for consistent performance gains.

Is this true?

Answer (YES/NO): NO